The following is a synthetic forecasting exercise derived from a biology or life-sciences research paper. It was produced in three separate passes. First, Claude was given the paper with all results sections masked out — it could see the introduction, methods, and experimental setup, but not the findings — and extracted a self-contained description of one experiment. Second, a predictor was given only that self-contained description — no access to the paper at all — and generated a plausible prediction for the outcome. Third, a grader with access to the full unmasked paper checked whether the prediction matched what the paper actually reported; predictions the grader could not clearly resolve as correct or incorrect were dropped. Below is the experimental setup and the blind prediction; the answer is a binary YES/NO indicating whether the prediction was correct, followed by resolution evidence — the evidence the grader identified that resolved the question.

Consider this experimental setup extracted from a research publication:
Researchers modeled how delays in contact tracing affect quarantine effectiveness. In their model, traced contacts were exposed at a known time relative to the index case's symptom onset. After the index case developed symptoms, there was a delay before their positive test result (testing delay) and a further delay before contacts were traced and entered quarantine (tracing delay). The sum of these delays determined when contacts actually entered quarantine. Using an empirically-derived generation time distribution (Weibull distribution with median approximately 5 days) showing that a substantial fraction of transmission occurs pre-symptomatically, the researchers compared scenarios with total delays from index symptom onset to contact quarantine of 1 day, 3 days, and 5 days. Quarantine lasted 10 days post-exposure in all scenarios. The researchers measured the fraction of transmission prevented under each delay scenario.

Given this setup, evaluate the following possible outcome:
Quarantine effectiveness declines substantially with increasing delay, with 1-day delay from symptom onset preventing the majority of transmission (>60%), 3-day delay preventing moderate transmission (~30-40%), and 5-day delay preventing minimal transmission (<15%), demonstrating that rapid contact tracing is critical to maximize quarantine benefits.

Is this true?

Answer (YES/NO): NO